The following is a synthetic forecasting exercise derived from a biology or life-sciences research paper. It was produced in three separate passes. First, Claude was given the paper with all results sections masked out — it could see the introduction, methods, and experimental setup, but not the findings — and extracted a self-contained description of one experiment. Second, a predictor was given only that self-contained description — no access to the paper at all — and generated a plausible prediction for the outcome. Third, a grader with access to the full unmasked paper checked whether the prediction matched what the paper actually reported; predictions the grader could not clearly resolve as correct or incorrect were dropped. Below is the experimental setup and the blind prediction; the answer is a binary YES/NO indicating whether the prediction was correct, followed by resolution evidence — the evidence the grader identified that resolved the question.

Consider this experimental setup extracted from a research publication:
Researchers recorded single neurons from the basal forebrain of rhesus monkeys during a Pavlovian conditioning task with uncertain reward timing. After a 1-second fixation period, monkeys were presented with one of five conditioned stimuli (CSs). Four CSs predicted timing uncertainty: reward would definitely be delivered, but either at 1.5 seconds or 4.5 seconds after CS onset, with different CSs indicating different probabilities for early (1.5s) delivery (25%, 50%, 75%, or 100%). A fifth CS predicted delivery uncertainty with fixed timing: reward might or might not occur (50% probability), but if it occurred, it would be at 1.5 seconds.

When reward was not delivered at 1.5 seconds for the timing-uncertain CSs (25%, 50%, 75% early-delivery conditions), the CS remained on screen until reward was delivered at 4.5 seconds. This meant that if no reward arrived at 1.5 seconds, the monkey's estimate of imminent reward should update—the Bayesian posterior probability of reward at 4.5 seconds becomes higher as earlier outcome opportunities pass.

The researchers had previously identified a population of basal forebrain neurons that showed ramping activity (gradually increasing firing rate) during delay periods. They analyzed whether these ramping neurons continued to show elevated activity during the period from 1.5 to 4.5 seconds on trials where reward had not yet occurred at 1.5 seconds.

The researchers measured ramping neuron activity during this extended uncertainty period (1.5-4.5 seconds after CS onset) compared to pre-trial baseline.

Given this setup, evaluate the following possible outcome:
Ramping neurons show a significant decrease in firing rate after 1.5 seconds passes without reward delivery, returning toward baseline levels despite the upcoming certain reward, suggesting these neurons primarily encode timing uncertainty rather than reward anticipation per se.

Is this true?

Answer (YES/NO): NO